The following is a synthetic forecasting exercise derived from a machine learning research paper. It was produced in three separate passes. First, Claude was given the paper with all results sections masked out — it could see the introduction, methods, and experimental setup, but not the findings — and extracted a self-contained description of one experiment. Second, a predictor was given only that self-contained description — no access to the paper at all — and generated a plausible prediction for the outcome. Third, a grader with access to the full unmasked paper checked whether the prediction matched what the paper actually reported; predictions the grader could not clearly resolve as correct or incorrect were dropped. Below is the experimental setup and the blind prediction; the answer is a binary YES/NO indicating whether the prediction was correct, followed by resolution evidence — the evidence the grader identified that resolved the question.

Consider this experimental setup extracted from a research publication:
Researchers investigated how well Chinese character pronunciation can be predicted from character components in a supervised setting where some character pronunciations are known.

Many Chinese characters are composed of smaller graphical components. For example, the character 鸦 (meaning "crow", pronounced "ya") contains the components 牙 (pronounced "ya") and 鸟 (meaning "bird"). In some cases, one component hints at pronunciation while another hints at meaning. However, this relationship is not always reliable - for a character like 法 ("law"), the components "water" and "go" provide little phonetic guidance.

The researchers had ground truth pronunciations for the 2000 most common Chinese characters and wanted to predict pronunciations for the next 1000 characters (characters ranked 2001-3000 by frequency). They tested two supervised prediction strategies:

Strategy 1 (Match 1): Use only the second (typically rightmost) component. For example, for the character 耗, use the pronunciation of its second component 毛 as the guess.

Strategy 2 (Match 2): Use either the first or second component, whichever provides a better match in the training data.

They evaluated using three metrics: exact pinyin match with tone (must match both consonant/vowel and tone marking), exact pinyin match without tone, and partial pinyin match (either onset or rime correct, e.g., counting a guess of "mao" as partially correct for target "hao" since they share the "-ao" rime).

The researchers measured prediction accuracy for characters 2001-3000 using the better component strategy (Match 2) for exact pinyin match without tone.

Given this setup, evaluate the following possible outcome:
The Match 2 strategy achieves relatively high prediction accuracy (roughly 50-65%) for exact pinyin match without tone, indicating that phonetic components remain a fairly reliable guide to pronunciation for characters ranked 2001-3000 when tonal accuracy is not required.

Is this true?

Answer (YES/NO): NO